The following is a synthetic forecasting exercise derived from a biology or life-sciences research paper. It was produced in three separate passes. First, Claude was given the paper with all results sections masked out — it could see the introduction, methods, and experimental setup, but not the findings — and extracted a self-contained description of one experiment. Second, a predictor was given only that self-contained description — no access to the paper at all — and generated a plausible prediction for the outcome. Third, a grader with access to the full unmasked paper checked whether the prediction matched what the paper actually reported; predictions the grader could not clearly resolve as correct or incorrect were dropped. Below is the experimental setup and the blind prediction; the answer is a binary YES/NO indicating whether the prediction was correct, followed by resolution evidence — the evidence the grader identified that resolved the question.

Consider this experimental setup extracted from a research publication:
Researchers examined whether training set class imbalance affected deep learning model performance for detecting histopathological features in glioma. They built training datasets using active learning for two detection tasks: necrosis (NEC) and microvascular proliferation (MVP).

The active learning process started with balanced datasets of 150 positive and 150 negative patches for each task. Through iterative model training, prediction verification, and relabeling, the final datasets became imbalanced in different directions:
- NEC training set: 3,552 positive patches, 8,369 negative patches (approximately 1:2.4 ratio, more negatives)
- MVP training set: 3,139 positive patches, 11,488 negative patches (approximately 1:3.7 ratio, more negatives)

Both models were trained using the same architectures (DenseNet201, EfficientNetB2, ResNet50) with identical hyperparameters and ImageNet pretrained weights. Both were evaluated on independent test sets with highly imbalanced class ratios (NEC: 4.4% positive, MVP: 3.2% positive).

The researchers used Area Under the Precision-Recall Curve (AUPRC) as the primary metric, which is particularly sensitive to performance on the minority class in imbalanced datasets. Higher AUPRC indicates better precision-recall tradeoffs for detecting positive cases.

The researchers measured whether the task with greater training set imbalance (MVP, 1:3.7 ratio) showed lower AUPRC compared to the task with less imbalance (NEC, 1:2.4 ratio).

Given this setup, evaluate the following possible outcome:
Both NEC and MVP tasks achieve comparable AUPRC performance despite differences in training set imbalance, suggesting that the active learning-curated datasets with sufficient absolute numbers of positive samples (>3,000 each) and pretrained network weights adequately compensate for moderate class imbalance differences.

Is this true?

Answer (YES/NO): YES